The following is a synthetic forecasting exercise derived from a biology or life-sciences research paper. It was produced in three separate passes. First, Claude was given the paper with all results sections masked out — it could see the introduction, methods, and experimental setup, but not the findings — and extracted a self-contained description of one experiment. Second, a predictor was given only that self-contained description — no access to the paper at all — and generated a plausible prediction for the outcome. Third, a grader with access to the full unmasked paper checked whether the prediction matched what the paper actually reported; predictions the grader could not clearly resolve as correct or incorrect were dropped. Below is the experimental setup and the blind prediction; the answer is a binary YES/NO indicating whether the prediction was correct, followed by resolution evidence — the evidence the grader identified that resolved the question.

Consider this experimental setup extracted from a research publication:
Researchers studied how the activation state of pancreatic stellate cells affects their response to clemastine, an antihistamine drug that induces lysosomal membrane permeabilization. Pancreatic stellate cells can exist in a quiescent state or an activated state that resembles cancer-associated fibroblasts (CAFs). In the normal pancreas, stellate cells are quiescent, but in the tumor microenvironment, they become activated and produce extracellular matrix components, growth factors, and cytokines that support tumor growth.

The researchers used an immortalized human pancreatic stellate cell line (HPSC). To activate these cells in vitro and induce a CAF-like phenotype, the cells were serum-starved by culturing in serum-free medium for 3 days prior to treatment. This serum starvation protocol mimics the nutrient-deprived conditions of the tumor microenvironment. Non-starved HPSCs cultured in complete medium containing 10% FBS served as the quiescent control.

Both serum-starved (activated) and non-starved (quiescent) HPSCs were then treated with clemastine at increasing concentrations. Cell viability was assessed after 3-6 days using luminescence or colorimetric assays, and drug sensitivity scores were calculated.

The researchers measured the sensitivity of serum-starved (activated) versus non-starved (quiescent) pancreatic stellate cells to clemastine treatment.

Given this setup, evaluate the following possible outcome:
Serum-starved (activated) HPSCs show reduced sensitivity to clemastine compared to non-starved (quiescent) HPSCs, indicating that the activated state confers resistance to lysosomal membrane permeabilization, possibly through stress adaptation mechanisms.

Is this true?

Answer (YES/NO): NO